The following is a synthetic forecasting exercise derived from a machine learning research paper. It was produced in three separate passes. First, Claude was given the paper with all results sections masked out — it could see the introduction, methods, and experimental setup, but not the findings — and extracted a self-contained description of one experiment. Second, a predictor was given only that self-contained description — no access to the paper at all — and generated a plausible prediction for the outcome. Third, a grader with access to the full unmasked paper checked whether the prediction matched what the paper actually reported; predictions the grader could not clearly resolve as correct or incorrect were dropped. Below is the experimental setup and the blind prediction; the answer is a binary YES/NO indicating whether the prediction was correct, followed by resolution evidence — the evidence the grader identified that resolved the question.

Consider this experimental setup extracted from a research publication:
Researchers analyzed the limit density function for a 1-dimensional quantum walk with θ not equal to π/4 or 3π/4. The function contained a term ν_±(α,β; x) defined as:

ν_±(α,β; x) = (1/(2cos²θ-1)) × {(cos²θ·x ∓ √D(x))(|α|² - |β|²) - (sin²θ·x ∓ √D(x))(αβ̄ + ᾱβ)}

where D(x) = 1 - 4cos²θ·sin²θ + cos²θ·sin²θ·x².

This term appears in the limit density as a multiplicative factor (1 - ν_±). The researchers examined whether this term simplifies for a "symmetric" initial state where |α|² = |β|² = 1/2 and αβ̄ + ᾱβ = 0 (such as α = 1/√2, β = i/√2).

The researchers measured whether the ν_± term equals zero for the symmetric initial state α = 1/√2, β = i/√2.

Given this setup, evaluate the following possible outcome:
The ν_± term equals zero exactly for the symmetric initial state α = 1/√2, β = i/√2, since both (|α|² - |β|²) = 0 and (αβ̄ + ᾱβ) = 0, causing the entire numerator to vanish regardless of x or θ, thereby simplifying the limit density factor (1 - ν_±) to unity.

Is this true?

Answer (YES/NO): YES